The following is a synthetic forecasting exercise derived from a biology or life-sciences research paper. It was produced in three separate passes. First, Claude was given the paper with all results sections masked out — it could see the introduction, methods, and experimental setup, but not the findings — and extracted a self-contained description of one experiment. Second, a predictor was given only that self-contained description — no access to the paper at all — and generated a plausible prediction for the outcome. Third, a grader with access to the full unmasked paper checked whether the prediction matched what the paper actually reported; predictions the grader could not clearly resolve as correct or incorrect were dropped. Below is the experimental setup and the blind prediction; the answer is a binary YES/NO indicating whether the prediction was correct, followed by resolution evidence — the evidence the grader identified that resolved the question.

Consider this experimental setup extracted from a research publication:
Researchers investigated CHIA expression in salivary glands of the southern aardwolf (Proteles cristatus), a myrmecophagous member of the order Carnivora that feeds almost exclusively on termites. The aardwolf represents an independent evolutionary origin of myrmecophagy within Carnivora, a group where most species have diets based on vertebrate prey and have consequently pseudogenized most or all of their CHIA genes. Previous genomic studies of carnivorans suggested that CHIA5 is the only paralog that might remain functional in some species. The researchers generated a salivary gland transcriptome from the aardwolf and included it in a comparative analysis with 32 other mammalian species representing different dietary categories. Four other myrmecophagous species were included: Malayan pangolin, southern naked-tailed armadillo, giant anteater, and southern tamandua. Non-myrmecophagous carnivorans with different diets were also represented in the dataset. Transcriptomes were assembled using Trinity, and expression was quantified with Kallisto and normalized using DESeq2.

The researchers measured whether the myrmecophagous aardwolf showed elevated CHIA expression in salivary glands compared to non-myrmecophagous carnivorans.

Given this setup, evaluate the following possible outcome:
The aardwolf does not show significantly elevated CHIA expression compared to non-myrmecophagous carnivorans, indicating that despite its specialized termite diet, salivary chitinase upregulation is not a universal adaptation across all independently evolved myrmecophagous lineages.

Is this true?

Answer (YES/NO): YES